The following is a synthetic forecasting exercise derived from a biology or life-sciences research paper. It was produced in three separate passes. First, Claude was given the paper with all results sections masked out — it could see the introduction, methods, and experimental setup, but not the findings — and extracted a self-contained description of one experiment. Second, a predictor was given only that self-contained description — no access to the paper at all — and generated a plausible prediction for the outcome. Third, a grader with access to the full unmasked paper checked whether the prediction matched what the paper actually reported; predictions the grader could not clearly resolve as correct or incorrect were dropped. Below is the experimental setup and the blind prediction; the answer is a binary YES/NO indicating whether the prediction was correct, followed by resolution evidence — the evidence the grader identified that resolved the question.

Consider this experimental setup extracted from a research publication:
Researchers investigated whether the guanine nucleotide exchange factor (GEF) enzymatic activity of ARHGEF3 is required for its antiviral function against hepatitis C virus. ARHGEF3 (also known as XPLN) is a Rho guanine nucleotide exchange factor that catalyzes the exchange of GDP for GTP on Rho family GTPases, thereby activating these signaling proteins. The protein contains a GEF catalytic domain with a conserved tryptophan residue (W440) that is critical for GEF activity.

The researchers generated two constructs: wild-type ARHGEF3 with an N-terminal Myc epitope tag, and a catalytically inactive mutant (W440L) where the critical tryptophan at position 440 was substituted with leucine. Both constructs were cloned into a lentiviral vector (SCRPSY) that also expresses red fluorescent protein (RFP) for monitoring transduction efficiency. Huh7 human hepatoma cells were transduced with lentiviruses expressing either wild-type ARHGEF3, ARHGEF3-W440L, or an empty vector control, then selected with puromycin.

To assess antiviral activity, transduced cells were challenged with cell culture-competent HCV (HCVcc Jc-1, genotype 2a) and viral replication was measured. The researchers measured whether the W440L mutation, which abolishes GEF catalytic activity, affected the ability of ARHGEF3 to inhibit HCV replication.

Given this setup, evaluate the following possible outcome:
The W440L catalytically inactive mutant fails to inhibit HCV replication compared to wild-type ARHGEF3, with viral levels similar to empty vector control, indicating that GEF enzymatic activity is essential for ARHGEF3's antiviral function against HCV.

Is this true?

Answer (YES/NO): YES